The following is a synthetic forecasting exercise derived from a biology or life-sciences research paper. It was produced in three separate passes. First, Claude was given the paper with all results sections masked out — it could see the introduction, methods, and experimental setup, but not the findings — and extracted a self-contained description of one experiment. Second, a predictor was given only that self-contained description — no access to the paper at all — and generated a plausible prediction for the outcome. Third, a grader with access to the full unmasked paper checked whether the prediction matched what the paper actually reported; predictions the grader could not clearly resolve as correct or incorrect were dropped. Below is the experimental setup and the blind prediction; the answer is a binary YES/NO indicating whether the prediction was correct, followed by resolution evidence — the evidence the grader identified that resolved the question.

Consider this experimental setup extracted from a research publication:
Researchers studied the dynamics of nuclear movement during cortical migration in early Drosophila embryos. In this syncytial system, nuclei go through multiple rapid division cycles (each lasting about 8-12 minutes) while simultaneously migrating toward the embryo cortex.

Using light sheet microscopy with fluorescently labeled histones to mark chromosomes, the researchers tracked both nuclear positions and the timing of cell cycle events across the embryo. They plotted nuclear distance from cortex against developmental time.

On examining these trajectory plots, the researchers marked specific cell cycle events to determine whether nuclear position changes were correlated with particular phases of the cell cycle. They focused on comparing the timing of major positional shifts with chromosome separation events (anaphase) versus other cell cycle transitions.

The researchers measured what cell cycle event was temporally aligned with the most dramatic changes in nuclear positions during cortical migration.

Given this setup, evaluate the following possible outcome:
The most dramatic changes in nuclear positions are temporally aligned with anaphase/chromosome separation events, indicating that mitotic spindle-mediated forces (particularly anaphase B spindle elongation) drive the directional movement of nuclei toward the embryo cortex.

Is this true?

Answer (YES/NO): YES